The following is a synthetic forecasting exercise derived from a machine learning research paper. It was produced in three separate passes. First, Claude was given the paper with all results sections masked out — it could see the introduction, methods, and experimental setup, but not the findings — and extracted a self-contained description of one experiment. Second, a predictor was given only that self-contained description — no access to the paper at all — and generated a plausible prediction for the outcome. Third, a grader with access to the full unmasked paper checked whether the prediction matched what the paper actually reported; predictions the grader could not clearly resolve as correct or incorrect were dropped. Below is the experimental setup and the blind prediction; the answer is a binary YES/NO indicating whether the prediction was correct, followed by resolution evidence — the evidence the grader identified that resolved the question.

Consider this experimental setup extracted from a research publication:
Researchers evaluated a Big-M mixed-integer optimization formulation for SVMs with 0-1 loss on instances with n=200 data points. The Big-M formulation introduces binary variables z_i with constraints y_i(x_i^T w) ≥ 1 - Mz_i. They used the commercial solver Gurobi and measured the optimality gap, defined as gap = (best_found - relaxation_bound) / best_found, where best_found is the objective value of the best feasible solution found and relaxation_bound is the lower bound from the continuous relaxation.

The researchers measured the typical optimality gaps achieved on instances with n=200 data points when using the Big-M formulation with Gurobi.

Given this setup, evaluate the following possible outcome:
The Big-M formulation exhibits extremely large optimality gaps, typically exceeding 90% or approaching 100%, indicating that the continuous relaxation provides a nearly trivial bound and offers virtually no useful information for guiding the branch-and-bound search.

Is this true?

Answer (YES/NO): NO